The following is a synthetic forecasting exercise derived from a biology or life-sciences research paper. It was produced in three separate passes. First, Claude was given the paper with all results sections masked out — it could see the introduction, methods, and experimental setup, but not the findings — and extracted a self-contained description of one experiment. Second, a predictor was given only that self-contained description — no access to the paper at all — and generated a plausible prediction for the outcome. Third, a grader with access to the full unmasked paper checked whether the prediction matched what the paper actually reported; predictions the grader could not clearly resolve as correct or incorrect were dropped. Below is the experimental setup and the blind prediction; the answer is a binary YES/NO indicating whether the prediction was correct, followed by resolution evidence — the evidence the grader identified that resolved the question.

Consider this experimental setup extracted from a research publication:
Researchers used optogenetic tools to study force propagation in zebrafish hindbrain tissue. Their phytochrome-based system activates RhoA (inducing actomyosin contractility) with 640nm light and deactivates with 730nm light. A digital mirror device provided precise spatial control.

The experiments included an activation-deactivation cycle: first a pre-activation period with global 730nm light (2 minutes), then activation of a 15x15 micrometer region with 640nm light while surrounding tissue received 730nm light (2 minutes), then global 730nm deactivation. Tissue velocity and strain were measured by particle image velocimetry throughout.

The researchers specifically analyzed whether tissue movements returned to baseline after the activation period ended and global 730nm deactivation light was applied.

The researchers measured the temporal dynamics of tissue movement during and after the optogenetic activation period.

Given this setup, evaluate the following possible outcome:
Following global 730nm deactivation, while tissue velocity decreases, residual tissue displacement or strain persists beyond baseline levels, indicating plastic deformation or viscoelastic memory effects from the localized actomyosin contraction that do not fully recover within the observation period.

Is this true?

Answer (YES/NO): NO